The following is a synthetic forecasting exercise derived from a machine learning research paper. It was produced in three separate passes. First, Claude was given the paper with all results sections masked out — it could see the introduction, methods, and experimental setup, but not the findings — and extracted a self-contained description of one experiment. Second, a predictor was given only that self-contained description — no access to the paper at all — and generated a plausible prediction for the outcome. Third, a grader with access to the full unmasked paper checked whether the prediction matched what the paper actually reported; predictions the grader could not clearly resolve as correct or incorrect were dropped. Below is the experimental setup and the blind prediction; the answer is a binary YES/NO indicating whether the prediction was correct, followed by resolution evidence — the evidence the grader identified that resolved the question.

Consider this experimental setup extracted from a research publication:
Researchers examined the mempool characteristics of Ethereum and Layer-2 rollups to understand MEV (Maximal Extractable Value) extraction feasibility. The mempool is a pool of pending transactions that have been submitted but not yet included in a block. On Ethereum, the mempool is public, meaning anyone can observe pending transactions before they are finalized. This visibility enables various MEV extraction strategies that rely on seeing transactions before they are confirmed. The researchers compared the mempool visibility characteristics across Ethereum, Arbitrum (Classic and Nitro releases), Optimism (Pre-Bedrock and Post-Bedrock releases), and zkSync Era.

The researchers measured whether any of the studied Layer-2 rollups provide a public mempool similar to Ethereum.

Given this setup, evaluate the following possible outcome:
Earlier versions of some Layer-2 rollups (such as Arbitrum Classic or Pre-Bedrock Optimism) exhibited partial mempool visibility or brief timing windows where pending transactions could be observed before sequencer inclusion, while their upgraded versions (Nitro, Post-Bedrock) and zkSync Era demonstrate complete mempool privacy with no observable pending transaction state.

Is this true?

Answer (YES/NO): NO